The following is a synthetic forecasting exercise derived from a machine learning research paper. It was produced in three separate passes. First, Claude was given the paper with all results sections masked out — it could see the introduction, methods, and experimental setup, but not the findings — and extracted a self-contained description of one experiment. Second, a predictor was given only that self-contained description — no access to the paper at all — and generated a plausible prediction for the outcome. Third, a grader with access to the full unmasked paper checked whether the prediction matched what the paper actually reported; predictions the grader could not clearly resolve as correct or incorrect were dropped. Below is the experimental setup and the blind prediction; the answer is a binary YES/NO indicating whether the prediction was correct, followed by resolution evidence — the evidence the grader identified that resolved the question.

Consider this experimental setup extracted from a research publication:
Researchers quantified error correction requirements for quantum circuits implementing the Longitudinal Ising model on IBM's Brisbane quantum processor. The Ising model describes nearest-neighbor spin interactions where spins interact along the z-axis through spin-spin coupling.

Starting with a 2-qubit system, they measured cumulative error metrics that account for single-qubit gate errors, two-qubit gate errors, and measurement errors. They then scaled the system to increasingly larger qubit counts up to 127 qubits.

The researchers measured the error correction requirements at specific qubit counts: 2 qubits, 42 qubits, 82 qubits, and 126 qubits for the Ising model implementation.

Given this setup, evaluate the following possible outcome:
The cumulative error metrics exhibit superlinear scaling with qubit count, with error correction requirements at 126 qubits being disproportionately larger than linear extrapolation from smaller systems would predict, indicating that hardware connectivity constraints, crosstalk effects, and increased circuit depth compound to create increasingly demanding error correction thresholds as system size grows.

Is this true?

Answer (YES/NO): NO